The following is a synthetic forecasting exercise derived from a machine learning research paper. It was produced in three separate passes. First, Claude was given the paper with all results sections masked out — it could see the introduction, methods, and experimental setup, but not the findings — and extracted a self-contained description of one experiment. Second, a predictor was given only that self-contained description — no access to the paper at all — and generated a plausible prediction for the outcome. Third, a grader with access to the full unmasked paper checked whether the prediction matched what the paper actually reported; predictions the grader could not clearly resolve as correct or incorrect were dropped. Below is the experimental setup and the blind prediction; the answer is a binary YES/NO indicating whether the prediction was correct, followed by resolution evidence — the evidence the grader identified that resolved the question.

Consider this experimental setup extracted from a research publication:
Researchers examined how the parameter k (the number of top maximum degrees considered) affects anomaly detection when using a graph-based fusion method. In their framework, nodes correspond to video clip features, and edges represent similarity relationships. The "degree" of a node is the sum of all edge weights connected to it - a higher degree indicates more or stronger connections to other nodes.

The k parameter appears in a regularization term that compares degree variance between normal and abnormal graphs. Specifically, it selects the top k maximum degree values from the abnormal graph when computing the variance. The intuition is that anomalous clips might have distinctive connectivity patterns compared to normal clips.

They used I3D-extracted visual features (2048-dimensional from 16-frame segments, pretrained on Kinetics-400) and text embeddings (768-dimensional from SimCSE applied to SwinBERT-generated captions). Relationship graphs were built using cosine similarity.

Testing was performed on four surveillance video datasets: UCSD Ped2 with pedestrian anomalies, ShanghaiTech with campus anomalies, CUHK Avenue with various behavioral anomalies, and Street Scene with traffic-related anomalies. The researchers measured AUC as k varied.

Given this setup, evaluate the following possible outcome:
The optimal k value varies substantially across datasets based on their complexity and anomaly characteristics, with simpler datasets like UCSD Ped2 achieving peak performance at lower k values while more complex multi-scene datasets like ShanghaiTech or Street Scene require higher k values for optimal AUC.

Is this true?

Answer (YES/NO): NO